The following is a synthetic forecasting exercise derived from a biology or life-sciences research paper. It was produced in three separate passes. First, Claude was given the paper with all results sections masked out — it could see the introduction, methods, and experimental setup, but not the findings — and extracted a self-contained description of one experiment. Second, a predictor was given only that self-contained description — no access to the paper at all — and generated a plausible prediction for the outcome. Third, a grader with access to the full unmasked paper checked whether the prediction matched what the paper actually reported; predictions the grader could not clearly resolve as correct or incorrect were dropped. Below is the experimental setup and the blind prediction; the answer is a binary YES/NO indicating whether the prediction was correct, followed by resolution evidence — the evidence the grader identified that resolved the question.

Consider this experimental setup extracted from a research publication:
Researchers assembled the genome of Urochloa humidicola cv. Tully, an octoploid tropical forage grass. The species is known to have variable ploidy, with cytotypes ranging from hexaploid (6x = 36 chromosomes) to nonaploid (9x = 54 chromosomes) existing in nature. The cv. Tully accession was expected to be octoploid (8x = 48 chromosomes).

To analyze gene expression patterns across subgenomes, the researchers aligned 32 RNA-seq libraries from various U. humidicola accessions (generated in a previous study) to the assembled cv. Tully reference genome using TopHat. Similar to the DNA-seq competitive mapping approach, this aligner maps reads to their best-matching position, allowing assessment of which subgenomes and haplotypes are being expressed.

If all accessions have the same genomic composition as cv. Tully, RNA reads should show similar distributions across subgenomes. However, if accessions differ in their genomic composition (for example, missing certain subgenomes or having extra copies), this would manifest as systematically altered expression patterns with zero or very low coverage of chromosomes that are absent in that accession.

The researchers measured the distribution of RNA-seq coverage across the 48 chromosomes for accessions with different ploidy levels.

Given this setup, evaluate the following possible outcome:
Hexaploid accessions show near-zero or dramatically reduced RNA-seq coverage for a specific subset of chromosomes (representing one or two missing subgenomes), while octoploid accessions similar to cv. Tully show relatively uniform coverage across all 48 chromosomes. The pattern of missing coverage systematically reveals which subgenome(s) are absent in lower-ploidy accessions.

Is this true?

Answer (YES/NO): YES